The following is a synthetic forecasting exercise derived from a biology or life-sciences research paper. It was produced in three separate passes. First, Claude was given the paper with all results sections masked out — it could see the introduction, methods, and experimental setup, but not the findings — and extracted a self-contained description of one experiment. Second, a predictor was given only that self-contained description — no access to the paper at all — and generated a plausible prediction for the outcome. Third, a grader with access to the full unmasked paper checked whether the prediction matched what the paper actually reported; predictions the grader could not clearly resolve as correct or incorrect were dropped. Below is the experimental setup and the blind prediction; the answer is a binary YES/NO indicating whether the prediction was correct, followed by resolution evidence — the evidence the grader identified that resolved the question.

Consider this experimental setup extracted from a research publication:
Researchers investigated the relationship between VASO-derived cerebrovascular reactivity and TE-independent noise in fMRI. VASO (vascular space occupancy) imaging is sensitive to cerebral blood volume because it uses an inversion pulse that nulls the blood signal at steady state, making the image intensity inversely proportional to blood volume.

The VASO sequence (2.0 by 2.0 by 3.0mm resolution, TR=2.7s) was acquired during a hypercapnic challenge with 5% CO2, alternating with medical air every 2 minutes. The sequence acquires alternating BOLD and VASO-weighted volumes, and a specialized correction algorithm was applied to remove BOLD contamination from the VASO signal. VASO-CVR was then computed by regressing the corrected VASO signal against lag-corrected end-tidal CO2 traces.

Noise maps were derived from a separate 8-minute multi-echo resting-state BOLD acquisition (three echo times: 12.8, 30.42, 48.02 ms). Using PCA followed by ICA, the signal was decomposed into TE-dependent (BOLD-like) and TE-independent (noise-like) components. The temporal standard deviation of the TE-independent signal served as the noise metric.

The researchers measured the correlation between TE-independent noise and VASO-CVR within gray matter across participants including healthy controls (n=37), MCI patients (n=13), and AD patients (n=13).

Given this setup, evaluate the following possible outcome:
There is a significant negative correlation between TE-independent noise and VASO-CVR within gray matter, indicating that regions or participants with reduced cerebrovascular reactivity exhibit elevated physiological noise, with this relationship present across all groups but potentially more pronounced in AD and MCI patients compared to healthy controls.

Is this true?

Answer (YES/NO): NO